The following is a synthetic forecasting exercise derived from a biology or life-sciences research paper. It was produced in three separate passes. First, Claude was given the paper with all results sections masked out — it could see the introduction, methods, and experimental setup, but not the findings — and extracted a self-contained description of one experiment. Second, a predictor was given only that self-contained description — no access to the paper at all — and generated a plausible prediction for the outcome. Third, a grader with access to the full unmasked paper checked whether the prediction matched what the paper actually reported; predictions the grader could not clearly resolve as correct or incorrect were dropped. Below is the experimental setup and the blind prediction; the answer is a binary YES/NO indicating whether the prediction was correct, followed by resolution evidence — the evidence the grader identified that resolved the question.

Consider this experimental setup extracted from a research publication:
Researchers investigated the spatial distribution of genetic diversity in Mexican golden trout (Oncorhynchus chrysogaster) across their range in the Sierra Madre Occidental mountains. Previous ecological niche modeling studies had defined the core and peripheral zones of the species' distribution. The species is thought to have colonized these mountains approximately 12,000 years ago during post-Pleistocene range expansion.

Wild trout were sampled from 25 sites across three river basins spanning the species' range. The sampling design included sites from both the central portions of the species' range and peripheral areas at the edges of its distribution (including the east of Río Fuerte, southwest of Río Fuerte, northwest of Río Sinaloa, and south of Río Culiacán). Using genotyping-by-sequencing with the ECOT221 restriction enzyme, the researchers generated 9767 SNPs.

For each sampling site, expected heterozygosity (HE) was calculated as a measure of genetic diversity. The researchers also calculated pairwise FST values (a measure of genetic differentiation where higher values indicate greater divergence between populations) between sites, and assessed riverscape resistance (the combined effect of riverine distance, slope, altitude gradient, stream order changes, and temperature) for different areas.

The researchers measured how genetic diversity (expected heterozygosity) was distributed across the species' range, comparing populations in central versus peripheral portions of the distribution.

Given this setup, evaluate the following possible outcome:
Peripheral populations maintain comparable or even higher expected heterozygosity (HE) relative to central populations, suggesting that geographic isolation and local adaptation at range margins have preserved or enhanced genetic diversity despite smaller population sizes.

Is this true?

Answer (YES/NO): NO